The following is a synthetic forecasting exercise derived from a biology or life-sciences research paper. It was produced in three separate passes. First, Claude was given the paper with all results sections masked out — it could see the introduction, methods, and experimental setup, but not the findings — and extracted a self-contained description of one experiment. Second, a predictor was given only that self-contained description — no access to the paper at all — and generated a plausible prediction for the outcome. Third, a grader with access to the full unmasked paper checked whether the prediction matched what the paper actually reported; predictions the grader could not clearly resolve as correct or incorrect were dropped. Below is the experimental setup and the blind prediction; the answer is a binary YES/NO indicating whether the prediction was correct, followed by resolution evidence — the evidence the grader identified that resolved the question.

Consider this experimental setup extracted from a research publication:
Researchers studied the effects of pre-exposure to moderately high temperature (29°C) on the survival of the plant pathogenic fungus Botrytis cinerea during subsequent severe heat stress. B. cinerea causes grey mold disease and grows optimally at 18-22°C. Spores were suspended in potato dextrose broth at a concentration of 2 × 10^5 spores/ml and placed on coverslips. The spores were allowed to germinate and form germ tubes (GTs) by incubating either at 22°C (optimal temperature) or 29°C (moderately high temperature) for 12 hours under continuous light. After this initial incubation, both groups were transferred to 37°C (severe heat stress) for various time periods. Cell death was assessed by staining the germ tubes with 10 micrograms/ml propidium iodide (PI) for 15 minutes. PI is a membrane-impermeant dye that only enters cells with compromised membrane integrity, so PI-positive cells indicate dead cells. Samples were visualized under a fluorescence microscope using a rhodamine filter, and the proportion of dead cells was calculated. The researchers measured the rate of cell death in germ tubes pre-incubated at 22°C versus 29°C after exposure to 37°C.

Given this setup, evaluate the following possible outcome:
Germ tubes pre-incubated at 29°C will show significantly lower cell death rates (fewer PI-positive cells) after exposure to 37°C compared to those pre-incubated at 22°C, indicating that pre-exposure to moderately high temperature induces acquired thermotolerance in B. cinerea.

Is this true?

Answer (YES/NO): YES